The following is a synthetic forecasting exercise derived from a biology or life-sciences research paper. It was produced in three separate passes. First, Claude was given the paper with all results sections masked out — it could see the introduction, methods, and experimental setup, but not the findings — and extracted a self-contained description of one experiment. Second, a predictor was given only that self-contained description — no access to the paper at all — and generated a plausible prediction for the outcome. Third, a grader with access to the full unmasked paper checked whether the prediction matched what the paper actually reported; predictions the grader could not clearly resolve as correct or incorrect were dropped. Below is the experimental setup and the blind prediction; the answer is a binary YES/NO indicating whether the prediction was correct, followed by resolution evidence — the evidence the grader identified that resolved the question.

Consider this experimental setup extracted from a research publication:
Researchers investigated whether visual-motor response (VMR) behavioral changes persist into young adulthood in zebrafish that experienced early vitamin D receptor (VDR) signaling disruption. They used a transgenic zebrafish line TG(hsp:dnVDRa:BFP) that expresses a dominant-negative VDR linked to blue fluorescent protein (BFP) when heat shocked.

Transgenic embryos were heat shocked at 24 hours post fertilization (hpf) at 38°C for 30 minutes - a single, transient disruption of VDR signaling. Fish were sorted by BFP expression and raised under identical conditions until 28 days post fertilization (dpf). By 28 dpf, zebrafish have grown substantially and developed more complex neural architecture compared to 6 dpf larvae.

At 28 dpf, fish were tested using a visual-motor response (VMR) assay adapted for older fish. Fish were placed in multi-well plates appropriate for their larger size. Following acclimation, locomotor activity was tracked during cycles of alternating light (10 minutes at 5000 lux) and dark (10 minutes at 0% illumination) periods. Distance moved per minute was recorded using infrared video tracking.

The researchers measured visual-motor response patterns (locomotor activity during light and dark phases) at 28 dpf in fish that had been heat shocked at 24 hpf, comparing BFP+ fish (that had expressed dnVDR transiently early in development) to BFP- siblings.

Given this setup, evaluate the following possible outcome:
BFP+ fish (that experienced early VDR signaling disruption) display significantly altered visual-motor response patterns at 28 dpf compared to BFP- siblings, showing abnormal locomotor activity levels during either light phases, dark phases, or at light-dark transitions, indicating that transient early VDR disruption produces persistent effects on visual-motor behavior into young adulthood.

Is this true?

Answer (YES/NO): NO